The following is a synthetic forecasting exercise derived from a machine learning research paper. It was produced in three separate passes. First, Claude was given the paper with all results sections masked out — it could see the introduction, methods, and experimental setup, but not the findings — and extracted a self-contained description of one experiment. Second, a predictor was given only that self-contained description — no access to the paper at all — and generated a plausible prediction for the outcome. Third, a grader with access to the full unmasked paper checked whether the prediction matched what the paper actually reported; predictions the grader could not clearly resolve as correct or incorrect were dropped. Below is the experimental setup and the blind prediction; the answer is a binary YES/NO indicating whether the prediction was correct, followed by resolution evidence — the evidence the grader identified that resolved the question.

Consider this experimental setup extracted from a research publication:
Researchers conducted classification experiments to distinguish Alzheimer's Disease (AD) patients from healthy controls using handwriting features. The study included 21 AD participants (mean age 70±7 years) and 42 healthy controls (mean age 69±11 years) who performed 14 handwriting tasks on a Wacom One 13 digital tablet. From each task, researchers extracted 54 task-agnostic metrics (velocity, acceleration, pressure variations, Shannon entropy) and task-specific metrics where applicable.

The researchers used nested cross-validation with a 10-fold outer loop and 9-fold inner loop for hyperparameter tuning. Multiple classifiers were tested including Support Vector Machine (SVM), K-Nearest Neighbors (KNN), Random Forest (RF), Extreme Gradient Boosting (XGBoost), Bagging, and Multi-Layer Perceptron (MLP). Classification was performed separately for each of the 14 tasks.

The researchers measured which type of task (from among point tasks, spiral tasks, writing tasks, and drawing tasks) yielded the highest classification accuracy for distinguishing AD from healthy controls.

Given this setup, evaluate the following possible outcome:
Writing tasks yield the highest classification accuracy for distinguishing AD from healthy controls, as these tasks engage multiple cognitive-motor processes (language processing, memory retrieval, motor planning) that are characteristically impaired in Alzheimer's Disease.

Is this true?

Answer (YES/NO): NO